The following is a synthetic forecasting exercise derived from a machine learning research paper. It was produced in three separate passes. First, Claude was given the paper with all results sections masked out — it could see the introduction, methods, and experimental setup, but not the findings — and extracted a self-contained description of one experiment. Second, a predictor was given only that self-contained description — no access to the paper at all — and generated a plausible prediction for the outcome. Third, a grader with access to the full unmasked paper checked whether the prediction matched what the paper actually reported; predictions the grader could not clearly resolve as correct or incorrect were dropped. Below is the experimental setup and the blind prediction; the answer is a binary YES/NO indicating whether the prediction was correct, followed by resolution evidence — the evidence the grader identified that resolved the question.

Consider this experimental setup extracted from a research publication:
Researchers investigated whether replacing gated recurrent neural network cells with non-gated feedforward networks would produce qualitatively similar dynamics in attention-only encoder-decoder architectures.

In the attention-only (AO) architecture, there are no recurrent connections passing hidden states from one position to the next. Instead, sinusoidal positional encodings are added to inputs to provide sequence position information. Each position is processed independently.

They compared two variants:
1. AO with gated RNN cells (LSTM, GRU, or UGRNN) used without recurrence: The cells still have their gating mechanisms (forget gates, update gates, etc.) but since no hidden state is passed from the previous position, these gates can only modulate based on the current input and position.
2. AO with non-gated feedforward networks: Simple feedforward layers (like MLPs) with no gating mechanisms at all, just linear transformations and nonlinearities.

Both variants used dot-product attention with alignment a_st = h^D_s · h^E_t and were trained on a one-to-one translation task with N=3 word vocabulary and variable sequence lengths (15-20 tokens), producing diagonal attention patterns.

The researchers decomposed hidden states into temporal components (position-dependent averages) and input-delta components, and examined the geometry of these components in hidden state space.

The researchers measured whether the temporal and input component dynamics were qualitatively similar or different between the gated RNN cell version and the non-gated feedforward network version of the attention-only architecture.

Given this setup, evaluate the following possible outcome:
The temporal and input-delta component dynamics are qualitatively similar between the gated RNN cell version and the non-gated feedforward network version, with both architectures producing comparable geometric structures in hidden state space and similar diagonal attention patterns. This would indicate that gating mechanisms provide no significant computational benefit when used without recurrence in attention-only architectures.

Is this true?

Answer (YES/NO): YES